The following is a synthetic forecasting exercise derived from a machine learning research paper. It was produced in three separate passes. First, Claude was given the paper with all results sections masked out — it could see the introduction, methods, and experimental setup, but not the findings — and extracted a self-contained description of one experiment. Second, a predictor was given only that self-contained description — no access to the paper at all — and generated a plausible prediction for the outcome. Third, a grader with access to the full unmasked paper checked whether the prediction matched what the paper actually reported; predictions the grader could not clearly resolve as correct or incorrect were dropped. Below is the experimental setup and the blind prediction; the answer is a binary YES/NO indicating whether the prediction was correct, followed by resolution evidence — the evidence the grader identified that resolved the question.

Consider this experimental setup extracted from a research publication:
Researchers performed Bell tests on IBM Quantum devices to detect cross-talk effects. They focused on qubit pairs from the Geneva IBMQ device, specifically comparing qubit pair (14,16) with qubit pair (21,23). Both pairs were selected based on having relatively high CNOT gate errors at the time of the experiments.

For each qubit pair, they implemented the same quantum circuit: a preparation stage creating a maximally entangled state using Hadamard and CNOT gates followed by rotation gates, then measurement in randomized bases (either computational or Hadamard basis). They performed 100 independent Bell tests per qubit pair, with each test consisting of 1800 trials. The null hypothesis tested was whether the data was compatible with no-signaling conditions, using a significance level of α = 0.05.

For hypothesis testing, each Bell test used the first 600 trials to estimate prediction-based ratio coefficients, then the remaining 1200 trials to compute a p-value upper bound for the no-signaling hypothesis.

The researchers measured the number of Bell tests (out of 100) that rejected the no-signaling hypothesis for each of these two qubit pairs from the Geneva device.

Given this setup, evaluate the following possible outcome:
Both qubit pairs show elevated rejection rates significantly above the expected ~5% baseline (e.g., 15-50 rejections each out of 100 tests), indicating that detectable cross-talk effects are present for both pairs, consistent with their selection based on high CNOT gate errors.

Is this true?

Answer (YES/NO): NO